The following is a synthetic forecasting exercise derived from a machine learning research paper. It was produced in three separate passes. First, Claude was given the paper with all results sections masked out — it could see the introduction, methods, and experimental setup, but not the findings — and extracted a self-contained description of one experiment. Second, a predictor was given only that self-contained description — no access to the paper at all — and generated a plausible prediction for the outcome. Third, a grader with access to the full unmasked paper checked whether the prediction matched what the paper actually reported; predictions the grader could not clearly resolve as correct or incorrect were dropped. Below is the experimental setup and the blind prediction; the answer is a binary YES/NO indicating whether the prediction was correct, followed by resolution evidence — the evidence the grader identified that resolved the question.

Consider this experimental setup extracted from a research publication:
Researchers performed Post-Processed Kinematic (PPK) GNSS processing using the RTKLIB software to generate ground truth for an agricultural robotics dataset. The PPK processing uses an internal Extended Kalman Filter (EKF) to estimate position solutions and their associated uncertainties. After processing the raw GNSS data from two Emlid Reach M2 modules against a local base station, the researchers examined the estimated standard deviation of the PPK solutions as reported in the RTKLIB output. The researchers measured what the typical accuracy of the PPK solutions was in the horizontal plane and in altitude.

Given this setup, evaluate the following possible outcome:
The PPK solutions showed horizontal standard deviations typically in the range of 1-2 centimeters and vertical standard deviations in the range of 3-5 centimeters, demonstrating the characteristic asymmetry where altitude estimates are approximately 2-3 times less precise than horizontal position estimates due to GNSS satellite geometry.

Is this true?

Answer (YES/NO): NO